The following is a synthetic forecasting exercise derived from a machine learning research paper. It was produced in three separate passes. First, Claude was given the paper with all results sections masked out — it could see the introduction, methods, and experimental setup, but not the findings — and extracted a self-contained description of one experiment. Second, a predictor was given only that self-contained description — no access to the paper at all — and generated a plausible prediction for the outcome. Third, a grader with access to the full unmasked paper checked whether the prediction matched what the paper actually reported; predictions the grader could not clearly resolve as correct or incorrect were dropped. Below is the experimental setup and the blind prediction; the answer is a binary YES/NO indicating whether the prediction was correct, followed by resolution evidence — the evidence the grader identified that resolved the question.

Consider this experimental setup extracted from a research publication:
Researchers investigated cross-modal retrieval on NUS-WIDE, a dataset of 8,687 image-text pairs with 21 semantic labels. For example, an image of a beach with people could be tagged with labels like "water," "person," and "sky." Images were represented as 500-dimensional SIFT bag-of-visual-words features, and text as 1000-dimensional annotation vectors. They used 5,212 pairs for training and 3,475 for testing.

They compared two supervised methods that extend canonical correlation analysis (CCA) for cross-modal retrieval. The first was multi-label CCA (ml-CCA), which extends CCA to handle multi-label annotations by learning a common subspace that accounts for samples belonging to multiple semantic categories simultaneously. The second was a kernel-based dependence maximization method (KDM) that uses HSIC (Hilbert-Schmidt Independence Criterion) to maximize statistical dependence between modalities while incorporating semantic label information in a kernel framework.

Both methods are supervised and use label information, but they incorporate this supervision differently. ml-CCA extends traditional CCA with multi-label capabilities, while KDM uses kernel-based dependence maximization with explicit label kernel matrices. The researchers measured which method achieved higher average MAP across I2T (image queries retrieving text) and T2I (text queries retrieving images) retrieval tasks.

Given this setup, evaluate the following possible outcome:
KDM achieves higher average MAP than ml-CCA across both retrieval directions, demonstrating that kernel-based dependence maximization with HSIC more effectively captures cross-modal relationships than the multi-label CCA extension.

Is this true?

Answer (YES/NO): YES